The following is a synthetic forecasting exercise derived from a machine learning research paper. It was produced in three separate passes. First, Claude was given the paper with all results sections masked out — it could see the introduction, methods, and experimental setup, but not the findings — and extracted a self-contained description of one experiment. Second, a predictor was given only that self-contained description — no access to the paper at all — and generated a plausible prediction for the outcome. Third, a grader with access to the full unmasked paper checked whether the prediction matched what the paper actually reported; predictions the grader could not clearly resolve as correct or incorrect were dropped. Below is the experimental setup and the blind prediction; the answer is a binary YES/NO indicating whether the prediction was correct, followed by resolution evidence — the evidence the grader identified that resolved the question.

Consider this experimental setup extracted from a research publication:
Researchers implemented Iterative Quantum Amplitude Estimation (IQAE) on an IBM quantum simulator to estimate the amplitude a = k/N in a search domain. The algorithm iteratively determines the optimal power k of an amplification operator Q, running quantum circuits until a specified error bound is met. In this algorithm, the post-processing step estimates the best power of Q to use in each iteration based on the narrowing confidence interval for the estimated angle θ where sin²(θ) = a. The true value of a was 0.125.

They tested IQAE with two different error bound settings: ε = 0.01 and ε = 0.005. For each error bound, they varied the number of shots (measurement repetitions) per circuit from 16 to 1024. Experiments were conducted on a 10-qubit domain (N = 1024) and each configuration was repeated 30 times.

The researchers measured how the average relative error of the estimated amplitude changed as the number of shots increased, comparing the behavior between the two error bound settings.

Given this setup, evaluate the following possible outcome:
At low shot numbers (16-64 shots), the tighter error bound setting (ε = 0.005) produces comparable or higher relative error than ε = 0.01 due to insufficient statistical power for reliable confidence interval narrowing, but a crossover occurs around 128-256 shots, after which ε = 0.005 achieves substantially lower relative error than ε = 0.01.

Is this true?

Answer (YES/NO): NO